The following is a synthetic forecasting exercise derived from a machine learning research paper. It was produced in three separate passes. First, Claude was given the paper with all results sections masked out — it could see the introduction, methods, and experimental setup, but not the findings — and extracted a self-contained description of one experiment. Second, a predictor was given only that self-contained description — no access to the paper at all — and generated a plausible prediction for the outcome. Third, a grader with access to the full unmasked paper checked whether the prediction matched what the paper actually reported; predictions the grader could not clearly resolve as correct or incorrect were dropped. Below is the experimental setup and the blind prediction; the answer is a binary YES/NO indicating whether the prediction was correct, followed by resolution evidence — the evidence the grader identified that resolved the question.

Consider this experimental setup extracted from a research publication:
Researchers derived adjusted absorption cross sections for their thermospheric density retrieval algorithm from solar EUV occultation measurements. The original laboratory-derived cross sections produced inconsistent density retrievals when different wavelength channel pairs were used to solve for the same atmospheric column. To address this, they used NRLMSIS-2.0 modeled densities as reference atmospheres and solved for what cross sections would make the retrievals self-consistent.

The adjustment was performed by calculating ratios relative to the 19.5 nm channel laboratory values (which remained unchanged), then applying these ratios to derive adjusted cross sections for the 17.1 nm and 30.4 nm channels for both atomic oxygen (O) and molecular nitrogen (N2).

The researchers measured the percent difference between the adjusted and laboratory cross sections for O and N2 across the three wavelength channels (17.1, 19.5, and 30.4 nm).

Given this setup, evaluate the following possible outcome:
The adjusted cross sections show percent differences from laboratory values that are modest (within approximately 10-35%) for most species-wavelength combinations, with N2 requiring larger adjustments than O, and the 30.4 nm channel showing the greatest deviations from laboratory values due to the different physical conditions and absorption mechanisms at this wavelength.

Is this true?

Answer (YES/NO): NO